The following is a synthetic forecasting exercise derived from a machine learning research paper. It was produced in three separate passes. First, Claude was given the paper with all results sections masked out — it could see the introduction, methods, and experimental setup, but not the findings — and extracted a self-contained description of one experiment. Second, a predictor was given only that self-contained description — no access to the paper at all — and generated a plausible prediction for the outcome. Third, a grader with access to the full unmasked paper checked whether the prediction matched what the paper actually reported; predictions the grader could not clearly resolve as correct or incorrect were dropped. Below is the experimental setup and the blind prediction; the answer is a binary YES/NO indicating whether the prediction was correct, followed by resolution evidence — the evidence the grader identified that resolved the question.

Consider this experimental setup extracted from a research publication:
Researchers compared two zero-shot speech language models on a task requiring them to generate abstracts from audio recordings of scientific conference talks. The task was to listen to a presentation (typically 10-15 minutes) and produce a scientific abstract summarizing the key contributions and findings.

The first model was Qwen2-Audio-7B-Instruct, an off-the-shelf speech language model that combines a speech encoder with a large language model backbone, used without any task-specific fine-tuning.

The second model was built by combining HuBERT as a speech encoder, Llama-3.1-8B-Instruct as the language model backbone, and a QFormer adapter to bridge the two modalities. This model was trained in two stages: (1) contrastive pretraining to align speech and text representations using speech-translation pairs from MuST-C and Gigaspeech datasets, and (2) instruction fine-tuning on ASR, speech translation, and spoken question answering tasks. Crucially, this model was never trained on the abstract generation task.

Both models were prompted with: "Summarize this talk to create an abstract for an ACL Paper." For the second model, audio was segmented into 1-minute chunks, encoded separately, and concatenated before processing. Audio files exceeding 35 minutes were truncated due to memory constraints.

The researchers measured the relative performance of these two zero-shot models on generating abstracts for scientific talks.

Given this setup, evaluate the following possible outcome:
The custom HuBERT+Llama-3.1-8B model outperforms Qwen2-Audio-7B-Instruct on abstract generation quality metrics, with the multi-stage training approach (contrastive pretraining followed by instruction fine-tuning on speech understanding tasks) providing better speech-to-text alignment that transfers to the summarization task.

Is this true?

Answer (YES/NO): NO